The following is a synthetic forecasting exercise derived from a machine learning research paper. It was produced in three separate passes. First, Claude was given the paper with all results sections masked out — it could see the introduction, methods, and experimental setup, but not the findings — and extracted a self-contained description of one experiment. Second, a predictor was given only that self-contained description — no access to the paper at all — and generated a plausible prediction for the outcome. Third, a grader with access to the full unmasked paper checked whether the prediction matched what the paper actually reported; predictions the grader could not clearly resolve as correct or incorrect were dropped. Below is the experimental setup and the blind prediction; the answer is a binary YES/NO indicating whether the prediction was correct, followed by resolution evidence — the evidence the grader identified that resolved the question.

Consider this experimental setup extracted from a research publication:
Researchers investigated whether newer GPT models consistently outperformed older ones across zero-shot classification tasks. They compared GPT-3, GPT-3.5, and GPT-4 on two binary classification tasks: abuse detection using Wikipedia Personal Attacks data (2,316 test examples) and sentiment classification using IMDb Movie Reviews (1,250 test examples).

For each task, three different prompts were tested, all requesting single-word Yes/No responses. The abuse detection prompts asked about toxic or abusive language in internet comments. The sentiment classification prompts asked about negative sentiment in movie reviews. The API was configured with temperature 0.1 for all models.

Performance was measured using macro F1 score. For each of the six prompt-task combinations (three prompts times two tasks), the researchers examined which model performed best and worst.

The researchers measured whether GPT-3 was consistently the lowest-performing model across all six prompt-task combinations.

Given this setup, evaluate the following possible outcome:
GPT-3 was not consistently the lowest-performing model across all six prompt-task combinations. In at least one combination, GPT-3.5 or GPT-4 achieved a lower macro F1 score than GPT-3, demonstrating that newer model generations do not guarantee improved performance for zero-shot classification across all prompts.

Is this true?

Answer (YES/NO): YES